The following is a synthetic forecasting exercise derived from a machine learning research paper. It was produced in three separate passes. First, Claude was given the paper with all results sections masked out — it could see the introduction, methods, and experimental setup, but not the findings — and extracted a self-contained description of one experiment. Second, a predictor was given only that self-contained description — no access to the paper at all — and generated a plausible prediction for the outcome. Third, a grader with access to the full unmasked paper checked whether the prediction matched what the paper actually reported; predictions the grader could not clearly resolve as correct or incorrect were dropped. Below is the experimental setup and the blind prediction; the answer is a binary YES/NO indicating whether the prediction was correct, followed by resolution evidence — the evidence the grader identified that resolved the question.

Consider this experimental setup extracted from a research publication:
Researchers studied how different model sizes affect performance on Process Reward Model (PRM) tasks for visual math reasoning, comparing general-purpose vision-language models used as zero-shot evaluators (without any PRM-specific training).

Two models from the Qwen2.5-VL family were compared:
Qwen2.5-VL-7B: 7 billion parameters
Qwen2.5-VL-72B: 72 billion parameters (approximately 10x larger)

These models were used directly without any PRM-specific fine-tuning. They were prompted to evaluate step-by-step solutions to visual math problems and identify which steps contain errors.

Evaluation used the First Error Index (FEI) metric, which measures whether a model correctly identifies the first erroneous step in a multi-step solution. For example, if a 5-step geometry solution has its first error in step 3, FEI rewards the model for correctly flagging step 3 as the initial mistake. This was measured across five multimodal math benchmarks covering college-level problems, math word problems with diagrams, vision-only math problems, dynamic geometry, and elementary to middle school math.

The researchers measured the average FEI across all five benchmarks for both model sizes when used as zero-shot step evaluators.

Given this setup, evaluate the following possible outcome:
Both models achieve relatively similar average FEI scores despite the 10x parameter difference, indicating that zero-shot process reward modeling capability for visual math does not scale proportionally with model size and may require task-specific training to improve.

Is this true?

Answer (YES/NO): YES